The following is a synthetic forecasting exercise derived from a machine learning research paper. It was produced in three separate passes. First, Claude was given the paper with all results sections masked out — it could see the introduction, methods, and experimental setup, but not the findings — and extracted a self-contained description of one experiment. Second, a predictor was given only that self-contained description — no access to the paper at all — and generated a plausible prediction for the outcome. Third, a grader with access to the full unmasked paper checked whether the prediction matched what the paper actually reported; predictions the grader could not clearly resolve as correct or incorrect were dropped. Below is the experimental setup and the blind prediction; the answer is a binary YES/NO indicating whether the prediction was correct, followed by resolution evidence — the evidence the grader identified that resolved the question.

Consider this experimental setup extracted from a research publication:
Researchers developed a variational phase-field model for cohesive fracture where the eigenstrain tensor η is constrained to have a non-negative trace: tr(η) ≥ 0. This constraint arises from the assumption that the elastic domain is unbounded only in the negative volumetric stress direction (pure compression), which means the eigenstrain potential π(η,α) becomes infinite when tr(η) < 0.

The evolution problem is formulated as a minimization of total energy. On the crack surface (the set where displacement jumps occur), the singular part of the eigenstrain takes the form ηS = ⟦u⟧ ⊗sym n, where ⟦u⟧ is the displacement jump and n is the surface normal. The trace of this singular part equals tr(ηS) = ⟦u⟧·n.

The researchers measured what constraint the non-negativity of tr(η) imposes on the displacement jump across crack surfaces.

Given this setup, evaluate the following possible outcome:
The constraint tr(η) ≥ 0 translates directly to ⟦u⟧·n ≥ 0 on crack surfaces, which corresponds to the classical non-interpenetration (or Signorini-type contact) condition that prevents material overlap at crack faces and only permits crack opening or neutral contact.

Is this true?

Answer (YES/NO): YES